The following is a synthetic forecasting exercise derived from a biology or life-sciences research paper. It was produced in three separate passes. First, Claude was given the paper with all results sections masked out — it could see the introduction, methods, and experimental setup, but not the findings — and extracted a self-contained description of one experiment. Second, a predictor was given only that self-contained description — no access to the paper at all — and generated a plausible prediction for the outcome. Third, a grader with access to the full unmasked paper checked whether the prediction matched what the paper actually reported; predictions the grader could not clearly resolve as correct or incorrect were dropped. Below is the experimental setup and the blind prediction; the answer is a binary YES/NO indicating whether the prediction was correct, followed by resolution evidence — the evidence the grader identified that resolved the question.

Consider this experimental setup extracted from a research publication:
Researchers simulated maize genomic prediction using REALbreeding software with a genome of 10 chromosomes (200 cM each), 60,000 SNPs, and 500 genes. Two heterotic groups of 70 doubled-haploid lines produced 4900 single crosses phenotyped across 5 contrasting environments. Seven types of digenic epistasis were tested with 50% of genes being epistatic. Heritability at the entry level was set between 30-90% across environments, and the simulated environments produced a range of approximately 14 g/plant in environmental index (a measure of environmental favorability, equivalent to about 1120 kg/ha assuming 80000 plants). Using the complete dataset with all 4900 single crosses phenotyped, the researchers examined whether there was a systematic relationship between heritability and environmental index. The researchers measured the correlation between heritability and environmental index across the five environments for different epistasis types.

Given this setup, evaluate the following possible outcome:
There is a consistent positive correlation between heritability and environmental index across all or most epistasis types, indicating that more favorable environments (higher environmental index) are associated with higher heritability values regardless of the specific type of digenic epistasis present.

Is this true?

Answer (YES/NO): NO